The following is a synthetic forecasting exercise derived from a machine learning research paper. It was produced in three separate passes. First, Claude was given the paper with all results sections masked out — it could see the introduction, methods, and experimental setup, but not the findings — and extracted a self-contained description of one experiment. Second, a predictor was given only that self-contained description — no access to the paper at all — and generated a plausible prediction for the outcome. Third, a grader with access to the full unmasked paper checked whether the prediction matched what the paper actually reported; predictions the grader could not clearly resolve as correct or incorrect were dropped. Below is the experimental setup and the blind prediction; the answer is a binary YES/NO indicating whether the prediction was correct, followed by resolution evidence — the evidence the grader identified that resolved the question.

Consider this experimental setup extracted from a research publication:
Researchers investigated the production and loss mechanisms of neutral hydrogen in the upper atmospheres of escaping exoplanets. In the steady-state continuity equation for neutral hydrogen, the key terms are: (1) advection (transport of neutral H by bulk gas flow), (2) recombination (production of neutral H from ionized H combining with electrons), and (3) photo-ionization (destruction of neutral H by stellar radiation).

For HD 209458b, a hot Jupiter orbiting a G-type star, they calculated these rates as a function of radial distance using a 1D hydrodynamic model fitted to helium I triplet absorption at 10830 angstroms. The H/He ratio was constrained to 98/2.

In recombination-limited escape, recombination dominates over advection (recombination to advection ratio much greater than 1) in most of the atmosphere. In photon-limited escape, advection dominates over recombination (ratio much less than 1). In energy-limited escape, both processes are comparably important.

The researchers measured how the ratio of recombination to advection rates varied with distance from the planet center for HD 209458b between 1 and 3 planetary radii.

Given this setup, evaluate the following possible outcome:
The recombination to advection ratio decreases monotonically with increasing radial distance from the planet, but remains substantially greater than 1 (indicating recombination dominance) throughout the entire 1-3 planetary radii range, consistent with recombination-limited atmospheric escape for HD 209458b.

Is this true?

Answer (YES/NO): NO